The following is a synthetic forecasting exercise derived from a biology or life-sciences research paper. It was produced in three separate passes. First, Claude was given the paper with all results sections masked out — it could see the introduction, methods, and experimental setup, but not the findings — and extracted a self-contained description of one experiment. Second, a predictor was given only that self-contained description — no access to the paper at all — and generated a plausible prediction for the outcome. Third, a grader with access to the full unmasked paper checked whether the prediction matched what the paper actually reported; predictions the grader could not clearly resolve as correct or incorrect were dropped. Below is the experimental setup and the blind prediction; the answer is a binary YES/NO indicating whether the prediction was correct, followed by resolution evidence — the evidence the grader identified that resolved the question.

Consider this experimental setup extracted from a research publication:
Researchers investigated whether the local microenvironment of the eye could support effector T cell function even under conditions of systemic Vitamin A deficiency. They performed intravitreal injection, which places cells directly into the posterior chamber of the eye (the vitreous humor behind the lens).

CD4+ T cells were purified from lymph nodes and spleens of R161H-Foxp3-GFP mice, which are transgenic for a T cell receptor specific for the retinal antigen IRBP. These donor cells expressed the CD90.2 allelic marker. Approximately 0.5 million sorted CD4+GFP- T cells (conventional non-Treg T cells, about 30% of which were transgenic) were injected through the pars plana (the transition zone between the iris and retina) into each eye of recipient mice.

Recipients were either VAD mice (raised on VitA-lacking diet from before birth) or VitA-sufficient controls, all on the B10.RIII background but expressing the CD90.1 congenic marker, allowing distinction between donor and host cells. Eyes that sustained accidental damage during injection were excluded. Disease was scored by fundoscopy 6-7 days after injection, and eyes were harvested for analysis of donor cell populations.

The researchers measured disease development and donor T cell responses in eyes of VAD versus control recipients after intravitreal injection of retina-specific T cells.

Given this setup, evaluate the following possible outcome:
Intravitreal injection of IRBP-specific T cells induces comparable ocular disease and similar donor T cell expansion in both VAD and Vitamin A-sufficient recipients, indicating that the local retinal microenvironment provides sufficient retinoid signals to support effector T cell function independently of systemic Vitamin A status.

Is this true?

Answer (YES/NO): NO